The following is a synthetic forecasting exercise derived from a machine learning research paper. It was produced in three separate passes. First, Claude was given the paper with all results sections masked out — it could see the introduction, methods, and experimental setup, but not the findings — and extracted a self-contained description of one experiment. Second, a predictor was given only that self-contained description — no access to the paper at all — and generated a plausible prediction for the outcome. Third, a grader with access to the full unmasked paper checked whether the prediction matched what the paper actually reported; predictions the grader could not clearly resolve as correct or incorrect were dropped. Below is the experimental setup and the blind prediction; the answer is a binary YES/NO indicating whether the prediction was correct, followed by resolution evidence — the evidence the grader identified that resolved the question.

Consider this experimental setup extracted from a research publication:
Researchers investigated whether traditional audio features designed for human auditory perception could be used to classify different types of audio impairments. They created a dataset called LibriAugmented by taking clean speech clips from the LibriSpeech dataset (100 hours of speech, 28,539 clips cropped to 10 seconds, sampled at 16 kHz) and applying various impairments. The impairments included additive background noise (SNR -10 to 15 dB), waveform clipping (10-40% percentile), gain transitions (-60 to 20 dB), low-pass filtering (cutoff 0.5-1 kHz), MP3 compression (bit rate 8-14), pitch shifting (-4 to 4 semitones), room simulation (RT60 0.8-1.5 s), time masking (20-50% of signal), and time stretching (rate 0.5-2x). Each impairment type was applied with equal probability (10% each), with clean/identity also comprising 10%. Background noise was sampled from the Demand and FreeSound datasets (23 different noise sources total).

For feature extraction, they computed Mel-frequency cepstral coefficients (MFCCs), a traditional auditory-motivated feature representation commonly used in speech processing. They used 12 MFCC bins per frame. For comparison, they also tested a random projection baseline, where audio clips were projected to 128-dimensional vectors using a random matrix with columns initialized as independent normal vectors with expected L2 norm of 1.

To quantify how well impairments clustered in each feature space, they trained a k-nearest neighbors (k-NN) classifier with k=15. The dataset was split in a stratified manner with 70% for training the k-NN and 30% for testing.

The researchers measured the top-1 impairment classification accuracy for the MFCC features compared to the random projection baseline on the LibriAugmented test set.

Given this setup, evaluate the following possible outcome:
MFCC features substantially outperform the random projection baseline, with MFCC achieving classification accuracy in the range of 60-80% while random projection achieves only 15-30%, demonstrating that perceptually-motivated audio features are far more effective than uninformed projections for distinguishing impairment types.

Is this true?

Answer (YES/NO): NO